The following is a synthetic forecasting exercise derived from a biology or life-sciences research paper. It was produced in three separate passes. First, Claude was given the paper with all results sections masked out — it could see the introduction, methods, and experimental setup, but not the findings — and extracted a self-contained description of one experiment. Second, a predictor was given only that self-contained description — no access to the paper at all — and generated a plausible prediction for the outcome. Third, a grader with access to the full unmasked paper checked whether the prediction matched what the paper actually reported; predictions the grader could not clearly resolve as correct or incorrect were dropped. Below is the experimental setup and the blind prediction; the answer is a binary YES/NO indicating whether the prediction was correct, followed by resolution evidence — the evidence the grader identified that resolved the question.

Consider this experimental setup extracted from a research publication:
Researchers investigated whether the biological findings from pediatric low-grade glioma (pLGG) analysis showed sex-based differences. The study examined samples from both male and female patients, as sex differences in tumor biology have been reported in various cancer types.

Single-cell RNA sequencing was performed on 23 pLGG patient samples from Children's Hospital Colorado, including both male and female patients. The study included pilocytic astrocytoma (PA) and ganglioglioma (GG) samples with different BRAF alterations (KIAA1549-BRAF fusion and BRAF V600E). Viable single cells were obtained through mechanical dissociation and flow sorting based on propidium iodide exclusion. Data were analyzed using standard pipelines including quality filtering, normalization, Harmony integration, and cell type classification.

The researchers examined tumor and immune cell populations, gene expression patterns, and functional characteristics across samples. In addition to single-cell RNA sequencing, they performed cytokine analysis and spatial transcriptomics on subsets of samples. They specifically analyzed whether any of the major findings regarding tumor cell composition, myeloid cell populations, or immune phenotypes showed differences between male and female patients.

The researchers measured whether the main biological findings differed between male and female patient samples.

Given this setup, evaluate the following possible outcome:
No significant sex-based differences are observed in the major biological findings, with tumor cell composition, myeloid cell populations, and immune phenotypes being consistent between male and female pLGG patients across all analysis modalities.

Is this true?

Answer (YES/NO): YES